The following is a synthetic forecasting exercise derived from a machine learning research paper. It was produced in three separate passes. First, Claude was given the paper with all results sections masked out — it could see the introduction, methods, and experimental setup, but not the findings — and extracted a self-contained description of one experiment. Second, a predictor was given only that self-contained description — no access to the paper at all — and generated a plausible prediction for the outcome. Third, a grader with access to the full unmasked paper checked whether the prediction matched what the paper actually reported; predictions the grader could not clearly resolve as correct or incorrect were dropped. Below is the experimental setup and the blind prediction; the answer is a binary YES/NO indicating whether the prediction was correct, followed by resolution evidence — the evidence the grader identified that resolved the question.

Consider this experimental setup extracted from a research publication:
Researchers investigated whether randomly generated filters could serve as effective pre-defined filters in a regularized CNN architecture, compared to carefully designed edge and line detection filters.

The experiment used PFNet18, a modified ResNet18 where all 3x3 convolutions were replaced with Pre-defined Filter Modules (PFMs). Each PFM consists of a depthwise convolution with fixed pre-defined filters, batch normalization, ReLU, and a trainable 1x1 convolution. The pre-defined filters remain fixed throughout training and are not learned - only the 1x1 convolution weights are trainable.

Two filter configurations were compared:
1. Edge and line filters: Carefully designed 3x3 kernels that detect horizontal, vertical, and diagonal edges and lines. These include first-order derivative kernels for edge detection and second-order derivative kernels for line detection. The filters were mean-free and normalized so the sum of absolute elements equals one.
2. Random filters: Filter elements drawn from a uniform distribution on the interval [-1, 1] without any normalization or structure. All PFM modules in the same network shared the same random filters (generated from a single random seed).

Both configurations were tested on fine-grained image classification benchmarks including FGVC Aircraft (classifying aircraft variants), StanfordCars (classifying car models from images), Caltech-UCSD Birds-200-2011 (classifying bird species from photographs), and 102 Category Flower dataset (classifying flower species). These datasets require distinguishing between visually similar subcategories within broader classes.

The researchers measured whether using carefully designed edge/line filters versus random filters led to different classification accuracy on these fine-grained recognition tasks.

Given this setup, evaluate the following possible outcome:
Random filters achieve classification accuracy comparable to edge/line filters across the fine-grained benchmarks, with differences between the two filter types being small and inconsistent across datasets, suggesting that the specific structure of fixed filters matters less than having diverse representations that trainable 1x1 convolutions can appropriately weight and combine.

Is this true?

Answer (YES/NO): NO